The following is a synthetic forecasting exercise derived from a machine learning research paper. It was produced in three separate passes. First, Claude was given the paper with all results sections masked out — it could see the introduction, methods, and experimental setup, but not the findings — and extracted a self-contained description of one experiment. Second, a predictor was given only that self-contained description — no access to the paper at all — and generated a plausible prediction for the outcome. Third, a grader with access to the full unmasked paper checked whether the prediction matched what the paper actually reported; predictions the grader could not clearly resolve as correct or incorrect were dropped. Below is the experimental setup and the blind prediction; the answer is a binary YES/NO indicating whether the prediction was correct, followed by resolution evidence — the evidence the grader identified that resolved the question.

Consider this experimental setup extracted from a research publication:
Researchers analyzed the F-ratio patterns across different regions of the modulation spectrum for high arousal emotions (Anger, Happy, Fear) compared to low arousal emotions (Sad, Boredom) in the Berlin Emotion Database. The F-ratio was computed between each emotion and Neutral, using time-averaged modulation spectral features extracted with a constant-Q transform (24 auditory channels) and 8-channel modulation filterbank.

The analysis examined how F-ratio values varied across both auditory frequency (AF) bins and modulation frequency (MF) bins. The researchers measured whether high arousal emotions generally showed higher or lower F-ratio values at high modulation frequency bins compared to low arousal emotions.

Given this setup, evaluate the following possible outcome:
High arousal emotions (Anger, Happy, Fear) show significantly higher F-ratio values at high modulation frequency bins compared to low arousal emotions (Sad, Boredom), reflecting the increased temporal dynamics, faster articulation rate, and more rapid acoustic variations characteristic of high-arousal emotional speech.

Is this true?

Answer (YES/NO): YES